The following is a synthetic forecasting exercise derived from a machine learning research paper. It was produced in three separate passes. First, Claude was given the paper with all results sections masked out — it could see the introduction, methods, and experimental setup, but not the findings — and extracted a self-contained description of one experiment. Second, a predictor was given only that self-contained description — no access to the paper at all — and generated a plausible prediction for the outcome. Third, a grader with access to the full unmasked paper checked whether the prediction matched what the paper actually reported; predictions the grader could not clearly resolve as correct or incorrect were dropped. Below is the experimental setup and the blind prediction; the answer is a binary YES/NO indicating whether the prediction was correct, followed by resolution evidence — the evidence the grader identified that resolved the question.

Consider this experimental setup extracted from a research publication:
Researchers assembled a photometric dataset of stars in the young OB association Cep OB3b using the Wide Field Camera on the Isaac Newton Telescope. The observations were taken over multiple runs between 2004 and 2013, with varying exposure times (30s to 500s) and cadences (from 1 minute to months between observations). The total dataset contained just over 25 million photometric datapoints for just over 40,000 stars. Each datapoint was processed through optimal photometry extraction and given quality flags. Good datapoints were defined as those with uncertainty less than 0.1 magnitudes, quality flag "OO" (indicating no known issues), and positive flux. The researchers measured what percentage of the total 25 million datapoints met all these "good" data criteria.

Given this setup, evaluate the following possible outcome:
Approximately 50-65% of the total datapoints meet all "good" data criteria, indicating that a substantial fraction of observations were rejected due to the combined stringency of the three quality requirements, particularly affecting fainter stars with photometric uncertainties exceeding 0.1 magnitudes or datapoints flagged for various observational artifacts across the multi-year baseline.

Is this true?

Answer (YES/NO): NO